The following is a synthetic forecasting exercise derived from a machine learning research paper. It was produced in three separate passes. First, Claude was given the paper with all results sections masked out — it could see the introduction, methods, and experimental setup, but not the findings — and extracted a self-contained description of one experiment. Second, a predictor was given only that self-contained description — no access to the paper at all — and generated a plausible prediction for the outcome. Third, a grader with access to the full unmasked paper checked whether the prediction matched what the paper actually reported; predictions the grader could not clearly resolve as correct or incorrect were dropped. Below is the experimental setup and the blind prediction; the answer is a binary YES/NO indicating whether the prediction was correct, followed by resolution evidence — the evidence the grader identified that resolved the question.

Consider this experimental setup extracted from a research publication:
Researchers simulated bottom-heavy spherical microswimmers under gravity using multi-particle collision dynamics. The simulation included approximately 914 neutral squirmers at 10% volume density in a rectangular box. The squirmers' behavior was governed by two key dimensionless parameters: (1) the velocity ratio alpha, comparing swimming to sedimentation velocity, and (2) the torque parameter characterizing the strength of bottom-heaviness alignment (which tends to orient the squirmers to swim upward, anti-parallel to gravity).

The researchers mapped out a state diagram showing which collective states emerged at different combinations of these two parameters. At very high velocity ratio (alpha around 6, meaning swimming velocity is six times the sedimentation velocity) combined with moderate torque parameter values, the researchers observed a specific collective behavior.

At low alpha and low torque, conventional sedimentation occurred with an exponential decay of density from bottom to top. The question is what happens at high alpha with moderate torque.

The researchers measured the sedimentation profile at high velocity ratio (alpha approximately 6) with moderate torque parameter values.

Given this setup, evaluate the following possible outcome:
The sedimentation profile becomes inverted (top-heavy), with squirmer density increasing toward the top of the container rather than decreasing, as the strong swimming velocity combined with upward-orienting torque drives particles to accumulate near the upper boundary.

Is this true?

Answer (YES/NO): YES